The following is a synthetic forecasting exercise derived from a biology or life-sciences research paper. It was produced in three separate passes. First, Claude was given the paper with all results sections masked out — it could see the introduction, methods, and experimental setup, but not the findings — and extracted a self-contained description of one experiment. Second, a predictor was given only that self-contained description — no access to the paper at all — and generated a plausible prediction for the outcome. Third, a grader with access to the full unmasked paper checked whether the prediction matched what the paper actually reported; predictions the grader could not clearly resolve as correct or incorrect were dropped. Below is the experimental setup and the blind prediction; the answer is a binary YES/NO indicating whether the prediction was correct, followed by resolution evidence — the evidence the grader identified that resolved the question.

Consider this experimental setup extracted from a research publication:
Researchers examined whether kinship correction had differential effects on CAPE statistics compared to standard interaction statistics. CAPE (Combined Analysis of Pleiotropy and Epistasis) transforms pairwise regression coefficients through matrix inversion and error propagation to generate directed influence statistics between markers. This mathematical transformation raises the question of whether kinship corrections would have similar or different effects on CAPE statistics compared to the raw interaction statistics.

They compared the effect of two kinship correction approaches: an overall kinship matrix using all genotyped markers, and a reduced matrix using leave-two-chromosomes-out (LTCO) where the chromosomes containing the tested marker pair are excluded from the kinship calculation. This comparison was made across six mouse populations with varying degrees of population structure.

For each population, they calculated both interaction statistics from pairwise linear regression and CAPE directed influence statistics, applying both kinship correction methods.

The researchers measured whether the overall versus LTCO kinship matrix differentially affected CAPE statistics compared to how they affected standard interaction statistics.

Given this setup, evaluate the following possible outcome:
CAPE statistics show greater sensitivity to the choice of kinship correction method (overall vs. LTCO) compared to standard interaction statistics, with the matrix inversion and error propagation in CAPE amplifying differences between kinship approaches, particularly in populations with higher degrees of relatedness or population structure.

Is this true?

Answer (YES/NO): NO